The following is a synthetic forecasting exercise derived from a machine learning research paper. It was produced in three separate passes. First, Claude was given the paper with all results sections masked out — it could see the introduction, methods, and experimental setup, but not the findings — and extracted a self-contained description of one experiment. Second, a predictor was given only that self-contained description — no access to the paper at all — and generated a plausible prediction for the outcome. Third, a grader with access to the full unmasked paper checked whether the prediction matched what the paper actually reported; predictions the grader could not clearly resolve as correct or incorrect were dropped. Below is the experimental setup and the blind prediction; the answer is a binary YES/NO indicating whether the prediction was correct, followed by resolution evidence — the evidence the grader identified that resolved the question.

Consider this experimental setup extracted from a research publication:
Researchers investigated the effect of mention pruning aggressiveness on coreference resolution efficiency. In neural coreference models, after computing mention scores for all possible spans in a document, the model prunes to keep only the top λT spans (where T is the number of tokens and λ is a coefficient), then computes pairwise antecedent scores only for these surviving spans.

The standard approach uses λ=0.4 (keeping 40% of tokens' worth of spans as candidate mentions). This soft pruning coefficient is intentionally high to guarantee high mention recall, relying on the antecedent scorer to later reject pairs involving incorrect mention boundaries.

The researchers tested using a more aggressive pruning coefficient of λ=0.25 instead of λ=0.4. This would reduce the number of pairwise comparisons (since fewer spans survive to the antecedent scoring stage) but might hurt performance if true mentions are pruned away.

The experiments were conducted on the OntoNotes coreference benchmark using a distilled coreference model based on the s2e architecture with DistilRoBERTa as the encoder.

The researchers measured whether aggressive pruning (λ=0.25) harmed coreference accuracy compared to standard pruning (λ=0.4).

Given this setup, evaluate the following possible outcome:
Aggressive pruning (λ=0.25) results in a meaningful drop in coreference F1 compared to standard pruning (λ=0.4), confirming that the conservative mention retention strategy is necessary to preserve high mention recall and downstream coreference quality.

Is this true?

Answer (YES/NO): NO